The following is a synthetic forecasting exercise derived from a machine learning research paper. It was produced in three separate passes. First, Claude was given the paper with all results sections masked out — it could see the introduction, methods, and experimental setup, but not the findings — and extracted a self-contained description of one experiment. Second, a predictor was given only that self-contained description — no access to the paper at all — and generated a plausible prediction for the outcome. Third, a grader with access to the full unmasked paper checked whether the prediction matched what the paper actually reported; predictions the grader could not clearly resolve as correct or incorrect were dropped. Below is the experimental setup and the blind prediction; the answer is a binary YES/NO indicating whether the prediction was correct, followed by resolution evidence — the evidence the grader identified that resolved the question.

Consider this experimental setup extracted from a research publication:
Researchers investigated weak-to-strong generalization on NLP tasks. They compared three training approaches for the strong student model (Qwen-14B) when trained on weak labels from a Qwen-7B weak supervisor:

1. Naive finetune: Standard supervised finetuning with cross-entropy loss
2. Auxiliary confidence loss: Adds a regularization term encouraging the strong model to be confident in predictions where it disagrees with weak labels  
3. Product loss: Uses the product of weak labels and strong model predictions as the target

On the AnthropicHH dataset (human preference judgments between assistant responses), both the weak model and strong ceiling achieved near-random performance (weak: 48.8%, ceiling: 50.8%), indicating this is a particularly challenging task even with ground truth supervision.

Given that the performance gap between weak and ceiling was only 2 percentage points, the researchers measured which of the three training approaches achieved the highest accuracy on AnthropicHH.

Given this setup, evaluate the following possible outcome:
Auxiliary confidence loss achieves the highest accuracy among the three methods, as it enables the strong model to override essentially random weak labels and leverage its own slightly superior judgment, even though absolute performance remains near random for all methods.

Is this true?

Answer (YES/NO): NO